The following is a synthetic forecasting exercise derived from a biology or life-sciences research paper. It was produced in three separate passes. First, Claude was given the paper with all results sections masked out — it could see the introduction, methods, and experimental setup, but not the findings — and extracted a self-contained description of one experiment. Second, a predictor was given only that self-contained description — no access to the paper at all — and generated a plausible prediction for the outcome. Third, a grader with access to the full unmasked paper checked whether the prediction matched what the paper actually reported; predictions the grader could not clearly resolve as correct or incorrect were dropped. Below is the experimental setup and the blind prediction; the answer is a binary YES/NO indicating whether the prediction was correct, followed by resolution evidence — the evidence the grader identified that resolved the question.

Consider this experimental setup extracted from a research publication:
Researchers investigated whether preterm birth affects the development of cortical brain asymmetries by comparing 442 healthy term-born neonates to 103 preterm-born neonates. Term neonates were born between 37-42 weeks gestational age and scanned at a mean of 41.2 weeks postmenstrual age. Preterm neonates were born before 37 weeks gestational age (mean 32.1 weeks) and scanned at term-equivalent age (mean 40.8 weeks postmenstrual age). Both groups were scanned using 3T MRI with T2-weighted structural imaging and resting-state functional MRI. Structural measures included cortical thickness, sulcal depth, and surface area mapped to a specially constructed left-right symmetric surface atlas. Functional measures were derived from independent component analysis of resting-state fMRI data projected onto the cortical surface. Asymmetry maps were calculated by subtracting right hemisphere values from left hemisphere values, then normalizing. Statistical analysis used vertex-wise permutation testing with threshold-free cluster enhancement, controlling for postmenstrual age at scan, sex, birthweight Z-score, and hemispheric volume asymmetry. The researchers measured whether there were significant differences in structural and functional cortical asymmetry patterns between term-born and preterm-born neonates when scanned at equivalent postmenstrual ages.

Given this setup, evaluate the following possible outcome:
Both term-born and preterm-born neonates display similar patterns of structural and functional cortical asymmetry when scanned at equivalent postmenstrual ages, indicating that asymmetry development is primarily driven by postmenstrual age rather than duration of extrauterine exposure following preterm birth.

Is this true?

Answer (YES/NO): YES